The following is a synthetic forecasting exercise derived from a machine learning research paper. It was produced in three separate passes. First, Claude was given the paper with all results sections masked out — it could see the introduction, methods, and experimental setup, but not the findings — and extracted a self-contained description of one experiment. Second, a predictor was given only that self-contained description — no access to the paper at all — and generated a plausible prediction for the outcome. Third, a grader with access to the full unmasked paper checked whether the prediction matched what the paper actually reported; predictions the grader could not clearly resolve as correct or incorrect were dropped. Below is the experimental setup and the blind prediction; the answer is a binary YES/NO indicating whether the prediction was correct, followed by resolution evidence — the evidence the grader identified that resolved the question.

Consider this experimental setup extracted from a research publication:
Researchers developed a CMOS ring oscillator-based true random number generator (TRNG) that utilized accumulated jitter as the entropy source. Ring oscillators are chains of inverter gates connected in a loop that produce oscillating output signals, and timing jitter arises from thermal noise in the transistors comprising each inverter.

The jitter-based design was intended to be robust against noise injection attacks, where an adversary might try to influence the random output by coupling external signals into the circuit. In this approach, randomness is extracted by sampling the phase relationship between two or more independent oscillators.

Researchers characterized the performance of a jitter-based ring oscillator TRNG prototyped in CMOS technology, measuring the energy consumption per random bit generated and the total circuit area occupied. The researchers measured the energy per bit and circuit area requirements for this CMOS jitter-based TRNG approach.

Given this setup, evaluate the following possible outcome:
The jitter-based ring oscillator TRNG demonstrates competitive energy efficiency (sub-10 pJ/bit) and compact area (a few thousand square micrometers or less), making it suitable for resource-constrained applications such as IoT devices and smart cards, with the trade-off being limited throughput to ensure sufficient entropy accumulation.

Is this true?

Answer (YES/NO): NO